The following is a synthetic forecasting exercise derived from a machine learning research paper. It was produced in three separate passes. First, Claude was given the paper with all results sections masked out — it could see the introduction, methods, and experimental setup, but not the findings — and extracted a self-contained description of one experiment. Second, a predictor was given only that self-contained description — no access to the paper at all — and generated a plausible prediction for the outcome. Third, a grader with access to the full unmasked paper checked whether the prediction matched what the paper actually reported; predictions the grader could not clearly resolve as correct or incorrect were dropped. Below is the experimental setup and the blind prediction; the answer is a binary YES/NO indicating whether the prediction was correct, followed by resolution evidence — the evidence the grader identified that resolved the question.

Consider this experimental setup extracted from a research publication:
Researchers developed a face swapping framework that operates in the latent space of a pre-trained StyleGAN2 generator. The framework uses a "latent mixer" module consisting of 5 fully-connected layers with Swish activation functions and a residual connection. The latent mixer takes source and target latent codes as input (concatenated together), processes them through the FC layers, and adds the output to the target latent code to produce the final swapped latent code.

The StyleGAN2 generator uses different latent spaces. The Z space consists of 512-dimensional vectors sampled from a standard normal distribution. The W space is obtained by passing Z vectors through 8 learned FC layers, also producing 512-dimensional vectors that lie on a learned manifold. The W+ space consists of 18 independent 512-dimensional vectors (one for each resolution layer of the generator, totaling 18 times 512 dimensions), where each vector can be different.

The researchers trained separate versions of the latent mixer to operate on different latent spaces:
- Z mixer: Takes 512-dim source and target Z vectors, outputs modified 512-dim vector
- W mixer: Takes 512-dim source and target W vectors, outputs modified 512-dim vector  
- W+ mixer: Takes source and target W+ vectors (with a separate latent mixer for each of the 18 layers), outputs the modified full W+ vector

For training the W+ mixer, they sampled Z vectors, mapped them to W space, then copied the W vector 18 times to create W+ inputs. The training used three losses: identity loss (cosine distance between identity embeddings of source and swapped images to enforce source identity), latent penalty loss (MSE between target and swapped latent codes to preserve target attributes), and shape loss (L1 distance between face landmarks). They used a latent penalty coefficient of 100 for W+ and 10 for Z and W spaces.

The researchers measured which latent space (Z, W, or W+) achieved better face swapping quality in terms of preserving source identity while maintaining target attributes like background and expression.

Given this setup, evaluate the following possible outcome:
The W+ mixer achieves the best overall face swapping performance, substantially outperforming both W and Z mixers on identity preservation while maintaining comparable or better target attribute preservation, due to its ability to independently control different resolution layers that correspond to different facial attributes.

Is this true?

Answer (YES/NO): NO